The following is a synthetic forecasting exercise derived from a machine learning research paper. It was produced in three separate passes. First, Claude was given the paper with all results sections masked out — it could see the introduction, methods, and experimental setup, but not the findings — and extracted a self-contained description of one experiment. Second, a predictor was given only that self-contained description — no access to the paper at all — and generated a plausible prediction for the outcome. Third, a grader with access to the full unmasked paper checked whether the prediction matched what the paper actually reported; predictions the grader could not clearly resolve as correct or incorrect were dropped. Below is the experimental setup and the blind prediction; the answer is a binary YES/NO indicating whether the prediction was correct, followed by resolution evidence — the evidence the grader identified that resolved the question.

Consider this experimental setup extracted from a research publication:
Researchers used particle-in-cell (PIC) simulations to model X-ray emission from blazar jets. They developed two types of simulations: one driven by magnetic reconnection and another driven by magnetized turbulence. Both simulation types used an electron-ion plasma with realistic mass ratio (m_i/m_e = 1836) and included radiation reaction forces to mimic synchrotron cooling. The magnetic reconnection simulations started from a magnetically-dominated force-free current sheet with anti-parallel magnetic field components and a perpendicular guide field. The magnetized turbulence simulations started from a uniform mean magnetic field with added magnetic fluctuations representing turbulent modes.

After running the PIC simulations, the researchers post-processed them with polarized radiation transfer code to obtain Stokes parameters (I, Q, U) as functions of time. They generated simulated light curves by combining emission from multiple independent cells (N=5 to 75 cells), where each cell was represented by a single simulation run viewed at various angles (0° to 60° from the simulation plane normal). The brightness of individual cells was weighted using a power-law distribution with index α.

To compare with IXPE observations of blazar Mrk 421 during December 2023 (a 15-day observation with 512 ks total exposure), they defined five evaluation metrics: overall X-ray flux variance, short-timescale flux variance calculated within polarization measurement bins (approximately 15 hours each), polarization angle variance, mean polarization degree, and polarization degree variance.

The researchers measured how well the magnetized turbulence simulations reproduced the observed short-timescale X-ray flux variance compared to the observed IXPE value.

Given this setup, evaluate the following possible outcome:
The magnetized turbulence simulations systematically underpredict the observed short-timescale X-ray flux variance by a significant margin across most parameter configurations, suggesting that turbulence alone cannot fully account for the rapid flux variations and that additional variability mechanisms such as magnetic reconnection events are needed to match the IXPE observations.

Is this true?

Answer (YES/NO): YES